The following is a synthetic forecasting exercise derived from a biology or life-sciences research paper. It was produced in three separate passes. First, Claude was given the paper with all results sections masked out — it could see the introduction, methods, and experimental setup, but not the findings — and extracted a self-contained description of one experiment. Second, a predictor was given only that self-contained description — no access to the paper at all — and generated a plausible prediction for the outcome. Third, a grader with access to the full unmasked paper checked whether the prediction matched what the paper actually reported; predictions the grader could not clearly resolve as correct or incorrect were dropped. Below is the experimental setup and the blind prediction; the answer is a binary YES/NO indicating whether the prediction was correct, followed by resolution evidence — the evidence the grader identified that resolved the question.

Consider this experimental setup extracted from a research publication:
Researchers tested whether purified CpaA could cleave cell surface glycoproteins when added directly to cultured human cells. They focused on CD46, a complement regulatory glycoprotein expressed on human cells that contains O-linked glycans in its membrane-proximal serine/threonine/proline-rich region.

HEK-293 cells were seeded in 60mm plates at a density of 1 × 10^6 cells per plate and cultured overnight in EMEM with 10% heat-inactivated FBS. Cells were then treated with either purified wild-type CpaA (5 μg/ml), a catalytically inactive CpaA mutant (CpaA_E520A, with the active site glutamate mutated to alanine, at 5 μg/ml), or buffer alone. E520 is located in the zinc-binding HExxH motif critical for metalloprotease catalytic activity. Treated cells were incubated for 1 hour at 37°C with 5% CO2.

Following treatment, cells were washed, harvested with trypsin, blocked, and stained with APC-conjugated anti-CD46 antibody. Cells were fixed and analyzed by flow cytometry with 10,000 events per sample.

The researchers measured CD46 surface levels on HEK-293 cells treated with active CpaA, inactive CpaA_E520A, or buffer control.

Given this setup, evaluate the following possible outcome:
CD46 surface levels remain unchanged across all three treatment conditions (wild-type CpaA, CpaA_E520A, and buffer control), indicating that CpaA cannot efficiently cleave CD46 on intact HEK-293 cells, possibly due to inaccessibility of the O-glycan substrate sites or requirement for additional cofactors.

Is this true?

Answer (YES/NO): YES